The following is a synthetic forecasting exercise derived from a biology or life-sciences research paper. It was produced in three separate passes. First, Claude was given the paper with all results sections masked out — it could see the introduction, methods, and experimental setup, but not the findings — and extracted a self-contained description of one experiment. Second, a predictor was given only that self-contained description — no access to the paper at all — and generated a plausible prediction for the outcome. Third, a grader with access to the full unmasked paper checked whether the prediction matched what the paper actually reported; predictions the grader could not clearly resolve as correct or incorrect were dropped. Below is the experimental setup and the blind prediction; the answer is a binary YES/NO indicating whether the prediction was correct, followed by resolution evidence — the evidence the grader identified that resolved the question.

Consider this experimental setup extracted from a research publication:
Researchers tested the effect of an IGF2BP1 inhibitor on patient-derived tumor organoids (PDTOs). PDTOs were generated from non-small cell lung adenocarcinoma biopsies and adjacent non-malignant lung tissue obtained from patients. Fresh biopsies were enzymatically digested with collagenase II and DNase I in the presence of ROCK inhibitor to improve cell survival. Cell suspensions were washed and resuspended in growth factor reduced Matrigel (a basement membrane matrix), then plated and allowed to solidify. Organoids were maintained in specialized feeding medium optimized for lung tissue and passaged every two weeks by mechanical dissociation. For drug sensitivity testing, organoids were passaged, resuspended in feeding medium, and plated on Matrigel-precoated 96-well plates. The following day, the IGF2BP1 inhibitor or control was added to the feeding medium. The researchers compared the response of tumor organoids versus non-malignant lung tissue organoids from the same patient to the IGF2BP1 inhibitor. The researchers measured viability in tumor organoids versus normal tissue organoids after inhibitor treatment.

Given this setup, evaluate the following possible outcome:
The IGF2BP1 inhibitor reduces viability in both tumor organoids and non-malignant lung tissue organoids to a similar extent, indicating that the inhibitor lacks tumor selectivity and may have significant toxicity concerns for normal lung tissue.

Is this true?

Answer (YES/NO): NO